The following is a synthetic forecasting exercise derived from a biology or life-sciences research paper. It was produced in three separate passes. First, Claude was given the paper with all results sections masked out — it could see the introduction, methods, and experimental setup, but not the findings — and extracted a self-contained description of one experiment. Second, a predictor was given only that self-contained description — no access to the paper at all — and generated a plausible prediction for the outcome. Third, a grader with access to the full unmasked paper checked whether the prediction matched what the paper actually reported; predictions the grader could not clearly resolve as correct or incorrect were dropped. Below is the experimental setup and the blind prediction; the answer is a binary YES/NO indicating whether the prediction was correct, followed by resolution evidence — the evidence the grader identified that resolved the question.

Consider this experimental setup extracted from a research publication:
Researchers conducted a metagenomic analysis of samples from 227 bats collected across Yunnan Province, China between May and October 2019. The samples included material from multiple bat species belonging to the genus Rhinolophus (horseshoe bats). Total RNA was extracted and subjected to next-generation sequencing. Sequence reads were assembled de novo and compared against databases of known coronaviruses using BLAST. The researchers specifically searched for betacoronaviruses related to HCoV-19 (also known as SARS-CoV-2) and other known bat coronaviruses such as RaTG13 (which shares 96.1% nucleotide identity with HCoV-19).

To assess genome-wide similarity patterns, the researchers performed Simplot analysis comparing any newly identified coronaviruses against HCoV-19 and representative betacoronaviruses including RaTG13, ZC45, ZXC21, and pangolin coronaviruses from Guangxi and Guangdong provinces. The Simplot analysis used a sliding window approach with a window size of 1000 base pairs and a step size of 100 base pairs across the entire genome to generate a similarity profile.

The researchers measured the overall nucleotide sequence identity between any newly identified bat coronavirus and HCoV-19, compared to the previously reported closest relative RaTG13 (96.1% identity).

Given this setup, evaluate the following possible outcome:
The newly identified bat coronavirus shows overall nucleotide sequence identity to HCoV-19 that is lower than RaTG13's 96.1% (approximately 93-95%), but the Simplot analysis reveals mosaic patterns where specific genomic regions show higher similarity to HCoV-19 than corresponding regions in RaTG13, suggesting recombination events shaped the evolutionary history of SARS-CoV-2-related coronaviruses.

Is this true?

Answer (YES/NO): YES